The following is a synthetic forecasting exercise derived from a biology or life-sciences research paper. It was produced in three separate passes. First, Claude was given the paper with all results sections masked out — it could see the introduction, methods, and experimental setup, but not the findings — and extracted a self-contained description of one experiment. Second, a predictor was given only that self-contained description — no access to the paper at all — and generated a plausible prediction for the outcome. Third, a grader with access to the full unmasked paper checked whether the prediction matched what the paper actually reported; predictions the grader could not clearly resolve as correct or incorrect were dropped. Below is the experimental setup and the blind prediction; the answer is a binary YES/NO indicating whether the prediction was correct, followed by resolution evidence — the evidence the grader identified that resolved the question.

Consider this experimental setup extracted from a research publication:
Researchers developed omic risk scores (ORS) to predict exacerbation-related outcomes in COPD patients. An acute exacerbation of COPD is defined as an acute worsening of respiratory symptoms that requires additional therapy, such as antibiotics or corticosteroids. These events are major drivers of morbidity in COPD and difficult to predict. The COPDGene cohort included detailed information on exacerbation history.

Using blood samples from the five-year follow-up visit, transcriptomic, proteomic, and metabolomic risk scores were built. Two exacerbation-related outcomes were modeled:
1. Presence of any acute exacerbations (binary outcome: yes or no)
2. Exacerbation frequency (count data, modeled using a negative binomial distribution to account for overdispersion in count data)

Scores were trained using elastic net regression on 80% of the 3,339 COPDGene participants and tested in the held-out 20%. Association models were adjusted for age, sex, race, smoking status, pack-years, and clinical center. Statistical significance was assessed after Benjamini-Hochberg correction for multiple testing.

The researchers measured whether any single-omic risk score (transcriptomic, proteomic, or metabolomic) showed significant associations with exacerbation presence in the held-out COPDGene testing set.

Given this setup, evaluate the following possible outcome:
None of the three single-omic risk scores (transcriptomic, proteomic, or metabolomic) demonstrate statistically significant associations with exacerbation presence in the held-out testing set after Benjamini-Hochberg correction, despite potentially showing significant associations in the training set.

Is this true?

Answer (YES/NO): NO